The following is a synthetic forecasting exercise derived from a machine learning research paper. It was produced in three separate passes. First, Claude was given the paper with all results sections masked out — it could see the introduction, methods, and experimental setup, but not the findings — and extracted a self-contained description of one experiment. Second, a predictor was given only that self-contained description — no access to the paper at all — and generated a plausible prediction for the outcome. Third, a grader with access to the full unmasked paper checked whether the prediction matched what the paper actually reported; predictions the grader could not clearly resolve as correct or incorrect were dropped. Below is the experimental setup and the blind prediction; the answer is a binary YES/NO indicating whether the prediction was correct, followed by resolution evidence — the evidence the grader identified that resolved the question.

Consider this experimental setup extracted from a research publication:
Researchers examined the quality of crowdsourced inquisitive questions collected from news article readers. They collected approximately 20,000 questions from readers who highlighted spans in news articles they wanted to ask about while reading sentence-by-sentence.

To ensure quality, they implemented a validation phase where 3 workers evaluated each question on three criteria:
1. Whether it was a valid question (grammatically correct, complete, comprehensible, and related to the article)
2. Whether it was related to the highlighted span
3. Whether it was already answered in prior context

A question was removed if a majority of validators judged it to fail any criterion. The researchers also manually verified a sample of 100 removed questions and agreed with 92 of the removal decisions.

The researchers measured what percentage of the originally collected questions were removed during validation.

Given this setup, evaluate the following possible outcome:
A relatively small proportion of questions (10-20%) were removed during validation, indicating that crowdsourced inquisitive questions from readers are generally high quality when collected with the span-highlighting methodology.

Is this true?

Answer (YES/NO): NO